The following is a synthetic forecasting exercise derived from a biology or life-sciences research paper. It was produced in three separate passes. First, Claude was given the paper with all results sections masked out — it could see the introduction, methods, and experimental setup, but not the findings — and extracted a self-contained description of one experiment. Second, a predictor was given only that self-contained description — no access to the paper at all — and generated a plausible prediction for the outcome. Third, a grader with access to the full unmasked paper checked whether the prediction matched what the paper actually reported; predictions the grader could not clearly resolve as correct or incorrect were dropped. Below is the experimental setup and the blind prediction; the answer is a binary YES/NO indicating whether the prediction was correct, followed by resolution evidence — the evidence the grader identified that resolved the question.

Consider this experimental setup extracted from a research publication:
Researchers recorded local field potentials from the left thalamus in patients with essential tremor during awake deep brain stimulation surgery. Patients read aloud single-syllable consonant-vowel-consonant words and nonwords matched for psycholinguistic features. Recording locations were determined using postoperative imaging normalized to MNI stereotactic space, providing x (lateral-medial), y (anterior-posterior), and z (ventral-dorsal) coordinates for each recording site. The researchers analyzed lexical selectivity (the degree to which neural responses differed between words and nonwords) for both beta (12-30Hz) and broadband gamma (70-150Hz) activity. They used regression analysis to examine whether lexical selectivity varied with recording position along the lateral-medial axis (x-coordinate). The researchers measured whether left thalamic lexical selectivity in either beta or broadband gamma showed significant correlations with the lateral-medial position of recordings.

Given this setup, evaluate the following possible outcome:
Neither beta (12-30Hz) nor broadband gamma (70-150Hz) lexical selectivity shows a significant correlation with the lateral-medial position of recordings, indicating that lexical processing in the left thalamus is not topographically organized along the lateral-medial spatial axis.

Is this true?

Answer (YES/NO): YES